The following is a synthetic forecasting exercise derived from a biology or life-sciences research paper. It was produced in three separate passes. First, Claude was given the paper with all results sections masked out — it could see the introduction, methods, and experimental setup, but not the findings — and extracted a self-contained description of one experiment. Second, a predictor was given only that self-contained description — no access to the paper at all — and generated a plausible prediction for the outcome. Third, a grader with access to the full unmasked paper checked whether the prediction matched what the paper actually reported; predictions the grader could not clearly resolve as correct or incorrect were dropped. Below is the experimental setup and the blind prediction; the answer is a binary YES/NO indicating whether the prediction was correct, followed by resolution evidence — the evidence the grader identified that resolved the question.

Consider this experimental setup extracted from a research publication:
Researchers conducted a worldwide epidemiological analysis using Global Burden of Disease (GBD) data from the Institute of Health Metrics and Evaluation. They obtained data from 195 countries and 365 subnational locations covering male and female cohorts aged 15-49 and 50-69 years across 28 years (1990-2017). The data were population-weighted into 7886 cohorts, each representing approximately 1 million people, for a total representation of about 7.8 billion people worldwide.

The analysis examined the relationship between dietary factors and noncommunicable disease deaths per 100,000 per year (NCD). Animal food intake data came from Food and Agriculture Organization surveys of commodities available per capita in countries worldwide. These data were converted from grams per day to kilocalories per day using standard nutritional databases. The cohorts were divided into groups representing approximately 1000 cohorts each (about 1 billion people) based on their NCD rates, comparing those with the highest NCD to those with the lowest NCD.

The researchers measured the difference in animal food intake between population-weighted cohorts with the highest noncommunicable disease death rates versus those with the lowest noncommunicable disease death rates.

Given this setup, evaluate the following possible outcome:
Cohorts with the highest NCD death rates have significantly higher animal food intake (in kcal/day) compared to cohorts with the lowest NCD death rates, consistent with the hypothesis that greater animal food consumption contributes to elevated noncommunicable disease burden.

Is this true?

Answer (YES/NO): NO